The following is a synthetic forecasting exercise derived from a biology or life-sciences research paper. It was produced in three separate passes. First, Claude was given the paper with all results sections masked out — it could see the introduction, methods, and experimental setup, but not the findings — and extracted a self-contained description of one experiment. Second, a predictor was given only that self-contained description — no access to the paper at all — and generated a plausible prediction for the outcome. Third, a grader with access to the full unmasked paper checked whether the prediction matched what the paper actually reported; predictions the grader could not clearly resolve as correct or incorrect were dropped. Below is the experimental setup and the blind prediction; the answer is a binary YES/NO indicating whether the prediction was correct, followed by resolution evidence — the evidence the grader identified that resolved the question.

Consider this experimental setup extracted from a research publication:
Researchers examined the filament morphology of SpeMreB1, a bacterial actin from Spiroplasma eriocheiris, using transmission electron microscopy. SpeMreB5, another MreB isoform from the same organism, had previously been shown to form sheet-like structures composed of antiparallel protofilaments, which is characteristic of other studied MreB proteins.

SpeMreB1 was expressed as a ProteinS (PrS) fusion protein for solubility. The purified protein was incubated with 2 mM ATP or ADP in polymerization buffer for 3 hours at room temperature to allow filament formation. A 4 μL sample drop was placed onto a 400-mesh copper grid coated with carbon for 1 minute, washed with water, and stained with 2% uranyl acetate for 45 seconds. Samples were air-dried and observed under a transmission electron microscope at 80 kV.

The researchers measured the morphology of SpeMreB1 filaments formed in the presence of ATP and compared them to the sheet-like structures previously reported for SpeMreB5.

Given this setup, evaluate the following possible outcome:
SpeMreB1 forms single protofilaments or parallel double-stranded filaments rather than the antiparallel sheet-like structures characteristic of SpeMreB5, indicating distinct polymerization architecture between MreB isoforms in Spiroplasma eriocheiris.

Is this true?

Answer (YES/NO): NO